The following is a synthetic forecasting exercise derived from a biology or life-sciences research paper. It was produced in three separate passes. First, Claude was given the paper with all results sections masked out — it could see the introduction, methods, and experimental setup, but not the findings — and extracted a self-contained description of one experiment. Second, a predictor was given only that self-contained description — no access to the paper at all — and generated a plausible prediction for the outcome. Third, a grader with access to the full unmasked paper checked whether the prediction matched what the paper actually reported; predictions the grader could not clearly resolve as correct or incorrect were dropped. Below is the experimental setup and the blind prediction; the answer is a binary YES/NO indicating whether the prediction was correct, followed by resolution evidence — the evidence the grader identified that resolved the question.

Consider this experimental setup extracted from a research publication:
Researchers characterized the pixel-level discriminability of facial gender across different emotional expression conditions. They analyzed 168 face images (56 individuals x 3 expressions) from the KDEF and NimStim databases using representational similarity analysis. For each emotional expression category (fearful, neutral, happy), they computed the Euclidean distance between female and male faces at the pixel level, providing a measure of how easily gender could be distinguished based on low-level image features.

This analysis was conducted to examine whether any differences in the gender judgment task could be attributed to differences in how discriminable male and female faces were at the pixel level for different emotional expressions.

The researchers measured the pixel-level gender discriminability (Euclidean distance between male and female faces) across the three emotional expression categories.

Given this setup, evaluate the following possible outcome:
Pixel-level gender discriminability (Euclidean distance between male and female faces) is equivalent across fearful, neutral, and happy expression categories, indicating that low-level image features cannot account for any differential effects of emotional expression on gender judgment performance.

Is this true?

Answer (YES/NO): NO